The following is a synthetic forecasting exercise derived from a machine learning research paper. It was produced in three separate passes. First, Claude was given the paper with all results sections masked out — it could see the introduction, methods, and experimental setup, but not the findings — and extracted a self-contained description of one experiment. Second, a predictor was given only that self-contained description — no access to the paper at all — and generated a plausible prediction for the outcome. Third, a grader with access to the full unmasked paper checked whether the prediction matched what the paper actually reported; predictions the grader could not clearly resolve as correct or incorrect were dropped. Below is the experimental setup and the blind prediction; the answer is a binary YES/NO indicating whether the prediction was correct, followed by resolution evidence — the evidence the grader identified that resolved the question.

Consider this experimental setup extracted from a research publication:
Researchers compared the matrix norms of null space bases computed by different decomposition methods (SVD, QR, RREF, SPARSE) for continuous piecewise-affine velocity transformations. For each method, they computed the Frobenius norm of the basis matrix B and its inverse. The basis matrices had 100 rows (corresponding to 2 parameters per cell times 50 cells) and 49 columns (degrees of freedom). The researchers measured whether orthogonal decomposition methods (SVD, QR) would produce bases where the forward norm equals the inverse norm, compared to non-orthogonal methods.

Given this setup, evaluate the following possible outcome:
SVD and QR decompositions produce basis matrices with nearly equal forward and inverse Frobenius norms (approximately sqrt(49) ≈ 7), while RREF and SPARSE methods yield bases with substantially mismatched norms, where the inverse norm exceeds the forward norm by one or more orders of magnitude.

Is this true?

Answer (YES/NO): NO